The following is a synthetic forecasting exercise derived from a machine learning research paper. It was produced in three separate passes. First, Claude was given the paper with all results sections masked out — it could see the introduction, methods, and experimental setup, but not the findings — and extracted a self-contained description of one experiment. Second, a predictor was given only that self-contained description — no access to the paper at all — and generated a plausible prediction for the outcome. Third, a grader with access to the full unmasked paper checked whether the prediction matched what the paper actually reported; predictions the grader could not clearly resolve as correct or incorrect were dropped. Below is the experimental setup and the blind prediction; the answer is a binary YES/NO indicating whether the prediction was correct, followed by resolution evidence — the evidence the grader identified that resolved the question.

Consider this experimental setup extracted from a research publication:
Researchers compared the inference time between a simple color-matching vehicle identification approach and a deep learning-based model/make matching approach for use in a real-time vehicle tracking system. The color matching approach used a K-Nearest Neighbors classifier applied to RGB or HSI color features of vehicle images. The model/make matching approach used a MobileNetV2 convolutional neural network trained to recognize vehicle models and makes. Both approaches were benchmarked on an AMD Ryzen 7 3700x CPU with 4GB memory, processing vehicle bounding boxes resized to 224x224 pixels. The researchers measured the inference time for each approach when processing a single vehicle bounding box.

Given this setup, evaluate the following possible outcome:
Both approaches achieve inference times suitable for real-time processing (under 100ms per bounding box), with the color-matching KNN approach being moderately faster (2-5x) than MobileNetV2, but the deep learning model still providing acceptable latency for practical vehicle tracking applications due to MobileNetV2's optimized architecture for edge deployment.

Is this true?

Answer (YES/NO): NO